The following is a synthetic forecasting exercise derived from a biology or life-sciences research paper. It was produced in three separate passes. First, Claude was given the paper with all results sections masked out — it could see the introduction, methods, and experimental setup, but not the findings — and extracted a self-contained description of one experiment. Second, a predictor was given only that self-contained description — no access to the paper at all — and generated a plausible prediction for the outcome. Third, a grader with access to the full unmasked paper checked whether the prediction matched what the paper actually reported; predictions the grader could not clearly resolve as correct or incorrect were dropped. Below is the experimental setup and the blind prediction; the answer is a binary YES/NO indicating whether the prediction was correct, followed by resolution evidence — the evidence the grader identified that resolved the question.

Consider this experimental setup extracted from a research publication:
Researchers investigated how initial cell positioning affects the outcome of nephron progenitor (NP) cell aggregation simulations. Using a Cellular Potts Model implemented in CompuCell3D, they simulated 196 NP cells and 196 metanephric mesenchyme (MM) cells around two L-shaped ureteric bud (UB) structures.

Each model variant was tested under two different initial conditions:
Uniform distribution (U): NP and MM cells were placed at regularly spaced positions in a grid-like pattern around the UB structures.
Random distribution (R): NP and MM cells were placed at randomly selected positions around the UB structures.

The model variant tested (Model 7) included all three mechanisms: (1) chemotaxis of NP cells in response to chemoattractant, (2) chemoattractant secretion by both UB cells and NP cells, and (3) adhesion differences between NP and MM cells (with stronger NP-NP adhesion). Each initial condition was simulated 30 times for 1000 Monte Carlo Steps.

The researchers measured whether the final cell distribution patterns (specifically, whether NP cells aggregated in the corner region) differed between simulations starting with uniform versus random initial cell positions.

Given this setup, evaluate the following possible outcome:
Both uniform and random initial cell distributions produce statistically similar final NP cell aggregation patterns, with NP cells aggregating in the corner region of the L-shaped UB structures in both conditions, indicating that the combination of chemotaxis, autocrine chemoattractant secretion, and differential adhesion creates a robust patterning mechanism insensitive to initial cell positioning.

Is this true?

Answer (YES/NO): YES